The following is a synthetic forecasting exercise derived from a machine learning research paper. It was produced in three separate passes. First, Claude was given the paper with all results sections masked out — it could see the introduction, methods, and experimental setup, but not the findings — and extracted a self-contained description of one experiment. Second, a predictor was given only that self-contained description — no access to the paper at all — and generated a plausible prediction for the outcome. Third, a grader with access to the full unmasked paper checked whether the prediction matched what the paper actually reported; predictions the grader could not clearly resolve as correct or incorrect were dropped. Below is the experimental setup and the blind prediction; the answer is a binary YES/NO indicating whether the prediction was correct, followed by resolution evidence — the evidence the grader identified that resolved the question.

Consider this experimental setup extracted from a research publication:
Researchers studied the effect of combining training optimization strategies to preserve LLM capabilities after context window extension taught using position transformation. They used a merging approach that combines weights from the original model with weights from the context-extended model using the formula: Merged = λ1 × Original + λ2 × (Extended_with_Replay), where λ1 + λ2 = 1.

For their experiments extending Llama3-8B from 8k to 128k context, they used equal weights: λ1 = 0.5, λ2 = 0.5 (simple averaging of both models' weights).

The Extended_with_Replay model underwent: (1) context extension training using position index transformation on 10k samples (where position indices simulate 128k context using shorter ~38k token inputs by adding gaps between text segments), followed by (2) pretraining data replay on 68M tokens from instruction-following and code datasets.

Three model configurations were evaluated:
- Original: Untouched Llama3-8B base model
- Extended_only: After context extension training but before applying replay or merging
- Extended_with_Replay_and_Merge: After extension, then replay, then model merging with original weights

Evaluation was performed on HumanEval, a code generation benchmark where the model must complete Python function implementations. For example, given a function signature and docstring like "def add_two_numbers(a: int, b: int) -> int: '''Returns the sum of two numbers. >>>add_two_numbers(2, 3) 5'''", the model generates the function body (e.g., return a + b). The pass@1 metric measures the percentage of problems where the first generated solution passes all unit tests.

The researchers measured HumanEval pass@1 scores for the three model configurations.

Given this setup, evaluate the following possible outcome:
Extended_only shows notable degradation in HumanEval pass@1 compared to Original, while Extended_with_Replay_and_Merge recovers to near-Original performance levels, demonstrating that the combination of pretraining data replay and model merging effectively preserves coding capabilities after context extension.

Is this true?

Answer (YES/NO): NO